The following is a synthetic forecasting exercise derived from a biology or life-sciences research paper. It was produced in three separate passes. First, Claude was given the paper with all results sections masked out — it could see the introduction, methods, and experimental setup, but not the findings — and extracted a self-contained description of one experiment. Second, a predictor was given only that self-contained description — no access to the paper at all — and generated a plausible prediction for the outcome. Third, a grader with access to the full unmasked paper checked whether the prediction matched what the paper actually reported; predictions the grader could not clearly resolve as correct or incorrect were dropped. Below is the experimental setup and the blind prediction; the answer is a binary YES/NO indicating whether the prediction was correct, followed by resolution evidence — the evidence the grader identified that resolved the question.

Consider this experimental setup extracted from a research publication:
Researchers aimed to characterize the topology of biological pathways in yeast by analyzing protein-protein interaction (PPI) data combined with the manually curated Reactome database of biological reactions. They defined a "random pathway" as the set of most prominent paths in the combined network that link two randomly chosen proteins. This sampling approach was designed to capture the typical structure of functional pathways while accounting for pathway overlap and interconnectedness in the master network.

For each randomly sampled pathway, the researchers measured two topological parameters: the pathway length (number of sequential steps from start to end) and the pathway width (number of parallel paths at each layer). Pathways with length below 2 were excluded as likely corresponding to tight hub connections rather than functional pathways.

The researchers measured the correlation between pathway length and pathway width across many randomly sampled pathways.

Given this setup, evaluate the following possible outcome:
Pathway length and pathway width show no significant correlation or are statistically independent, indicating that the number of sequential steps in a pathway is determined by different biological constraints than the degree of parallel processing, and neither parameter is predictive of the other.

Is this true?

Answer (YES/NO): NO